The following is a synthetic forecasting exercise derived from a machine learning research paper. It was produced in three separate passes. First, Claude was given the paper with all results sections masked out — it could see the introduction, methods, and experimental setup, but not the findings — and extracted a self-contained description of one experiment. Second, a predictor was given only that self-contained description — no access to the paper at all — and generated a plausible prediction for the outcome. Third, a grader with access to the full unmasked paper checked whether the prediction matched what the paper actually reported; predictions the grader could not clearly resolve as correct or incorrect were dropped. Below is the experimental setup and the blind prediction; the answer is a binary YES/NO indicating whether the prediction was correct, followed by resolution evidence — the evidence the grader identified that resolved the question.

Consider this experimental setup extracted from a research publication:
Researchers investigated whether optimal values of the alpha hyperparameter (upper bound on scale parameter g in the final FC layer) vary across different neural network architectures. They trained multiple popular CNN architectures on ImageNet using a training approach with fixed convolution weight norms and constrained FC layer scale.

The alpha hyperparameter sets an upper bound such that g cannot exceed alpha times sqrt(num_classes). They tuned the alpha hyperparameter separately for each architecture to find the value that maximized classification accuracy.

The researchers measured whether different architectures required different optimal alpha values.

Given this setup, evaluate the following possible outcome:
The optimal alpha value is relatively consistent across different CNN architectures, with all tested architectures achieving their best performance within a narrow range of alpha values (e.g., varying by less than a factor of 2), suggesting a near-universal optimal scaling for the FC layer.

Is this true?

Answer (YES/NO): NO